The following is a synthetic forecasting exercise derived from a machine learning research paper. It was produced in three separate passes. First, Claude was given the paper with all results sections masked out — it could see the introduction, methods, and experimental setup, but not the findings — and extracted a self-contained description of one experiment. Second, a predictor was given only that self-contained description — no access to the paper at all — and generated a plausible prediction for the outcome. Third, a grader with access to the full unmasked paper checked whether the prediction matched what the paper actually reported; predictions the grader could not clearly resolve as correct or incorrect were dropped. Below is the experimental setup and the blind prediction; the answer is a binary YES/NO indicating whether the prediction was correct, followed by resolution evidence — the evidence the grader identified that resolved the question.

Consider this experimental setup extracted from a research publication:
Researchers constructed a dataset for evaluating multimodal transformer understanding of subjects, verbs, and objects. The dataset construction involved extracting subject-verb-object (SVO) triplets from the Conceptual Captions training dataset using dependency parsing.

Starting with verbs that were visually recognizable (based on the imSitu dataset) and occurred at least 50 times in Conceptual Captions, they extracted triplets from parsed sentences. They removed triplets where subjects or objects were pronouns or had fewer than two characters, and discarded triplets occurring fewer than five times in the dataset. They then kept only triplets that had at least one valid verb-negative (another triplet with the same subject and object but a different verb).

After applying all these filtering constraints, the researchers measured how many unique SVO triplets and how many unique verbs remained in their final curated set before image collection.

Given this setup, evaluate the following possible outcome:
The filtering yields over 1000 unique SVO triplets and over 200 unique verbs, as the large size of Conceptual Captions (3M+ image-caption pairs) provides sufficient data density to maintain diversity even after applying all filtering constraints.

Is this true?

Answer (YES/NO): YES